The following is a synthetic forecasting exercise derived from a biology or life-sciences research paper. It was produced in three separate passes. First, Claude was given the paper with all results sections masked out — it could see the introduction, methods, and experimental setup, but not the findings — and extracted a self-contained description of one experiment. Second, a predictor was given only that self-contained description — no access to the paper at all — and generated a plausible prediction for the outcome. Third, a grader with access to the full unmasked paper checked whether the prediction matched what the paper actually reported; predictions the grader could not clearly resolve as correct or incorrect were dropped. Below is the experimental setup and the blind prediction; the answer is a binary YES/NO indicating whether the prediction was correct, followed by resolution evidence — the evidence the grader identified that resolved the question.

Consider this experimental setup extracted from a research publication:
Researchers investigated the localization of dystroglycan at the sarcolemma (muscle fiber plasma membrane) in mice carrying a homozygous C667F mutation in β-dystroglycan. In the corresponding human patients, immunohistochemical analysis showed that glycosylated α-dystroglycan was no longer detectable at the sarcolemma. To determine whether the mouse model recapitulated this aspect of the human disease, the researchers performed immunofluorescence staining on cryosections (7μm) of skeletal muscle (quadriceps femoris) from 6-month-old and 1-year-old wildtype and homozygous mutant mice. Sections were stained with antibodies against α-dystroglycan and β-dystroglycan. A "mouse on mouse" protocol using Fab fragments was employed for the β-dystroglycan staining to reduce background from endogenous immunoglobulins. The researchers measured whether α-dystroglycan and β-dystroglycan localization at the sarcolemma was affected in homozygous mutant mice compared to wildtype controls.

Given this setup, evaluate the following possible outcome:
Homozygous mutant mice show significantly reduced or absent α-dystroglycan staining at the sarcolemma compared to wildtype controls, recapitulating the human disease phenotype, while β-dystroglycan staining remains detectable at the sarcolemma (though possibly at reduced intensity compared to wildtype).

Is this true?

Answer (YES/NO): NO